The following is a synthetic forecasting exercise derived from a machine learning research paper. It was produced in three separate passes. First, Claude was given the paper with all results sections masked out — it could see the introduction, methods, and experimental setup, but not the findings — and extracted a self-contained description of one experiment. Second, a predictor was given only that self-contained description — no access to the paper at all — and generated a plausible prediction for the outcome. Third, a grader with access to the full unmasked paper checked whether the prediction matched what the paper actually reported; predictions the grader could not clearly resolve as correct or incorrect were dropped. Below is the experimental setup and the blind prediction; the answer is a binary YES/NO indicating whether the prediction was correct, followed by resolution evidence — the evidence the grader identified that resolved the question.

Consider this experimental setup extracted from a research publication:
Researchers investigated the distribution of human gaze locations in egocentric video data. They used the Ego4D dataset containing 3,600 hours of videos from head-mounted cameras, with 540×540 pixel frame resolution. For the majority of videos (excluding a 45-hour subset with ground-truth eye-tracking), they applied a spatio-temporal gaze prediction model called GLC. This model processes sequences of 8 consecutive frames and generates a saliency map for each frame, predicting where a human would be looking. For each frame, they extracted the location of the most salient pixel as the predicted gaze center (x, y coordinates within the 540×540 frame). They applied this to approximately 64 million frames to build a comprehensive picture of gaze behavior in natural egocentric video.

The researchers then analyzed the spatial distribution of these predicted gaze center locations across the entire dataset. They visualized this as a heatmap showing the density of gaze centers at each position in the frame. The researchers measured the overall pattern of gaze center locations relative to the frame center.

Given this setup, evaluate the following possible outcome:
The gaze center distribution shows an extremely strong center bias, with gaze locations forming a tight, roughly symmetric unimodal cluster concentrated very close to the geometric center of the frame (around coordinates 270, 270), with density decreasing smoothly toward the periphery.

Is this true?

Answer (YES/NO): NO